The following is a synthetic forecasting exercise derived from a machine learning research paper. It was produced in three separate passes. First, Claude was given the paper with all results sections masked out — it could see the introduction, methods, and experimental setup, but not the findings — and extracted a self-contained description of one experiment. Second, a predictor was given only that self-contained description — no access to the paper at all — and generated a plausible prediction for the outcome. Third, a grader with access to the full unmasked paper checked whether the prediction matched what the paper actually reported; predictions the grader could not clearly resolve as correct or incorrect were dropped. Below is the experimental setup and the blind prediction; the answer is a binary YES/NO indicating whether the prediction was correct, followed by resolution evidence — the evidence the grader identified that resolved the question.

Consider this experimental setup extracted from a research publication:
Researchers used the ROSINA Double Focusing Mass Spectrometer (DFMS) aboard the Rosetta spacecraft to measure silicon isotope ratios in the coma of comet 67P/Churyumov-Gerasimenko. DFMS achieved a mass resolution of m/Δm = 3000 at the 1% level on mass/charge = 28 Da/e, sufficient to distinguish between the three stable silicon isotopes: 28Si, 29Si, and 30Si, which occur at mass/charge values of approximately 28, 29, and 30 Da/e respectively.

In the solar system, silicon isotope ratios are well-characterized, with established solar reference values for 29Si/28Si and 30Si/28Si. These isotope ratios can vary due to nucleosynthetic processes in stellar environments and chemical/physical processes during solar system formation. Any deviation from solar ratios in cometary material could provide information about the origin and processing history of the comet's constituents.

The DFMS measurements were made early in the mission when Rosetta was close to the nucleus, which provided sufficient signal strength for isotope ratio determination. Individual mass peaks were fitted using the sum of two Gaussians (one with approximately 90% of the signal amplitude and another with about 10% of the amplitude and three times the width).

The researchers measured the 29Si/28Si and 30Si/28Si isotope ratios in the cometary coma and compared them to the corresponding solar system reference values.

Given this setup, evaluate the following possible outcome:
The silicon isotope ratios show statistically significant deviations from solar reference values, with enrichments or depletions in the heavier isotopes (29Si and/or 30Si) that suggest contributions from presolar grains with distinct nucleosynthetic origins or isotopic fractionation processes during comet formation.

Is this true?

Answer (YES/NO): NO